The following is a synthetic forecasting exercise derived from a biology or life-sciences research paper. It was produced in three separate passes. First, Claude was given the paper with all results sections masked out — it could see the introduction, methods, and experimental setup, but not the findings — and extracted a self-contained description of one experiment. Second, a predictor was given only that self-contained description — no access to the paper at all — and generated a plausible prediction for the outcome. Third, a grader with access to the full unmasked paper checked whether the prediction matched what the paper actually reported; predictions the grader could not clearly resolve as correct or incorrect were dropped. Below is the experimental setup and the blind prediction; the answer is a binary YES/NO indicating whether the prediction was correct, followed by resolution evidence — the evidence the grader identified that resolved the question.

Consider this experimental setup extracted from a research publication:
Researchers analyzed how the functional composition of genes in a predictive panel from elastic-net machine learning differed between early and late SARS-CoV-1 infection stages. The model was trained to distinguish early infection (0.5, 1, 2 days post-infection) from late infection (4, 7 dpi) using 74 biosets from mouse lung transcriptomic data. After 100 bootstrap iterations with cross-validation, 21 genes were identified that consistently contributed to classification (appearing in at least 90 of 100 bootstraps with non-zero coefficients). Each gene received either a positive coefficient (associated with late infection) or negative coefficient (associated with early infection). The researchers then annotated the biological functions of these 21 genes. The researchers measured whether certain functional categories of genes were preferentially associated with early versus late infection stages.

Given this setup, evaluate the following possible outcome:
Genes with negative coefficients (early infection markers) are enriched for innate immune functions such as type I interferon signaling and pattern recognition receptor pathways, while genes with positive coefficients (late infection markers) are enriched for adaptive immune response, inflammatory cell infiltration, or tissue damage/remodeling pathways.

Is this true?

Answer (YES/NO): NO